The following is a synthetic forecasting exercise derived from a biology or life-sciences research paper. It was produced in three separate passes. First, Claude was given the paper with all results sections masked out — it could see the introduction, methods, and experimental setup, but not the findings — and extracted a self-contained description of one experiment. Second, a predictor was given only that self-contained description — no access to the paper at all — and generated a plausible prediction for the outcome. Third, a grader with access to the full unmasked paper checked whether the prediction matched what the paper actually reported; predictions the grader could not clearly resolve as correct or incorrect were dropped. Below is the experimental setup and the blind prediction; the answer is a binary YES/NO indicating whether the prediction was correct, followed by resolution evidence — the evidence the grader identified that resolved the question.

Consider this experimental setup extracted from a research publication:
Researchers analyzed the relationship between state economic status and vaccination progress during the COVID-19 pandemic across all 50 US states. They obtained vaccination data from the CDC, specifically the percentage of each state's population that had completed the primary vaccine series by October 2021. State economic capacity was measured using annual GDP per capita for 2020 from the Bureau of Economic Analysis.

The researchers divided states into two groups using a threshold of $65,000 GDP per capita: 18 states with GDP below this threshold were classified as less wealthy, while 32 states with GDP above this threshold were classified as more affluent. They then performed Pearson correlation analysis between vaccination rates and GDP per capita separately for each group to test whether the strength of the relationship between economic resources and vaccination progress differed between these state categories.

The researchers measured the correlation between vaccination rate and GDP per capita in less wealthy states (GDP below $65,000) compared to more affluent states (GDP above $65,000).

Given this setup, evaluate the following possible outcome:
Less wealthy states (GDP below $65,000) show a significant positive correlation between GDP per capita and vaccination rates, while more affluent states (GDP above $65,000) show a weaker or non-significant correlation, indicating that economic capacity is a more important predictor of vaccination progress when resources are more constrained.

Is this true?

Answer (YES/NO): YES